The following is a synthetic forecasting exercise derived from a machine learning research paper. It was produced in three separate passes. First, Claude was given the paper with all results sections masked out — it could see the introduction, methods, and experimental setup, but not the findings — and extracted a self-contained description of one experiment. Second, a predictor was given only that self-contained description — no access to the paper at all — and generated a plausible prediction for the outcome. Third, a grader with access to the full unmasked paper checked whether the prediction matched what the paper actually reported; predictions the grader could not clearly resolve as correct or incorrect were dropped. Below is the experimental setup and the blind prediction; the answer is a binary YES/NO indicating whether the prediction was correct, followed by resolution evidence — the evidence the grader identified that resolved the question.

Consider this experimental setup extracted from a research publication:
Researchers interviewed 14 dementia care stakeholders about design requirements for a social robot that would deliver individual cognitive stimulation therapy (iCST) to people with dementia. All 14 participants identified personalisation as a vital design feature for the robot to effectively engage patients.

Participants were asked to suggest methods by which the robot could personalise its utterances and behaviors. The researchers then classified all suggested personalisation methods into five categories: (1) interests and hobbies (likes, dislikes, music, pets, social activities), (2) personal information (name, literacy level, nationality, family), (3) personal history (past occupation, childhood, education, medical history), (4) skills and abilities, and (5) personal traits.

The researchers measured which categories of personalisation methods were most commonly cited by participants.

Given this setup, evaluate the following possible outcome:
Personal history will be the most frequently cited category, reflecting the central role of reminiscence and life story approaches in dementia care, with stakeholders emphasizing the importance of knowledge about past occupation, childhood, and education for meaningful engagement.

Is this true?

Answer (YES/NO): NO